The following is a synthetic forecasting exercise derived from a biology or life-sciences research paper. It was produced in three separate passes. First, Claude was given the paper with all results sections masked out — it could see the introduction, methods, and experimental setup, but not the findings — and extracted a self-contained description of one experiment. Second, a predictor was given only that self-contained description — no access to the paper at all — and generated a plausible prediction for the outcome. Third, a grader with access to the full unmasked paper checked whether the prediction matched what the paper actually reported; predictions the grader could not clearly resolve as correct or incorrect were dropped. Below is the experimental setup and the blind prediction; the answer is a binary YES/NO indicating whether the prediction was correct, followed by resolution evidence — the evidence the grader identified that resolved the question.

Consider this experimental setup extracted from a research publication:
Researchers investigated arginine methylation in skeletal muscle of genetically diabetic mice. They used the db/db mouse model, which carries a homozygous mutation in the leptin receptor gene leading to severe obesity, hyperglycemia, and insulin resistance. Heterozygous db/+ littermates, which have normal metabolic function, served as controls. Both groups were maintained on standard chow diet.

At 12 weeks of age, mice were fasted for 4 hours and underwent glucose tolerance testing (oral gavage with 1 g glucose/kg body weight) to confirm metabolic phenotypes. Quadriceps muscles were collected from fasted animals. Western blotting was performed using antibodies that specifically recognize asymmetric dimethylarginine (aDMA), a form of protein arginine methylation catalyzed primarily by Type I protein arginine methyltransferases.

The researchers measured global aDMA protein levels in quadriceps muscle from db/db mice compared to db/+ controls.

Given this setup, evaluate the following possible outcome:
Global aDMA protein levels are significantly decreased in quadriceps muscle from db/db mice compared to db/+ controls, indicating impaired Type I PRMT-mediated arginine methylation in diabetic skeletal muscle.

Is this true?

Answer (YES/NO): NO